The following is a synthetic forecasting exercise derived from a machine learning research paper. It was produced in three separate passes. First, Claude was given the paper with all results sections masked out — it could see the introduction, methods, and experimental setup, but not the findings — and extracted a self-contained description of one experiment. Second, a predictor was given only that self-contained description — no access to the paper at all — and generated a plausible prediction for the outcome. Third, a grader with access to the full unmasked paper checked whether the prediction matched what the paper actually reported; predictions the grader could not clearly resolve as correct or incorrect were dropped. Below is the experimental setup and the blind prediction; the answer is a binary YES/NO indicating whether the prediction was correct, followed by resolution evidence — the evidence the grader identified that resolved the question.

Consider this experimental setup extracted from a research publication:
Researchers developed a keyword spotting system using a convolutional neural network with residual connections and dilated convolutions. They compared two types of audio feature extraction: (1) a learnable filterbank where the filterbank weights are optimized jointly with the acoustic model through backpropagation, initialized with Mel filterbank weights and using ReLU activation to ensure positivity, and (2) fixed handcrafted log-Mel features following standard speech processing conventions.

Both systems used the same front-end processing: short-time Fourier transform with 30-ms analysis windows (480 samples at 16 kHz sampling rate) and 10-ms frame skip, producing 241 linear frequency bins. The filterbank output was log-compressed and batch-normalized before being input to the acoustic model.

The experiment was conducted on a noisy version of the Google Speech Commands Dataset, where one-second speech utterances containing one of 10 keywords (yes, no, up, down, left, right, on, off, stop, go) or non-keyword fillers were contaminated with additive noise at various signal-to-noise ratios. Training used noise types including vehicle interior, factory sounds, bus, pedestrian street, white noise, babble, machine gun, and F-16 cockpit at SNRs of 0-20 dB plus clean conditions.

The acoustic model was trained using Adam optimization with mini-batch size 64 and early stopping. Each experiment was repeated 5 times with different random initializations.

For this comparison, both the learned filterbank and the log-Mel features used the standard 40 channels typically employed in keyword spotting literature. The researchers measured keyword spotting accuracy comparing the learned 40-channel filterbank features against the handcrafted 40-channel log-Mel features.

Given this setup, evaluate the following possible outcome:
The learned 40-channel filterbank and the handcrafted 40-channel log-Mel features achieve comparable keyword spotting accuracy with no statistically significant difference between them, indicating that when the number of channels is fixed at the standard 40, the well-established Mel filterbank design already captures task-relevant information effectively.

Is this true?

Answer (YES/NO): YES